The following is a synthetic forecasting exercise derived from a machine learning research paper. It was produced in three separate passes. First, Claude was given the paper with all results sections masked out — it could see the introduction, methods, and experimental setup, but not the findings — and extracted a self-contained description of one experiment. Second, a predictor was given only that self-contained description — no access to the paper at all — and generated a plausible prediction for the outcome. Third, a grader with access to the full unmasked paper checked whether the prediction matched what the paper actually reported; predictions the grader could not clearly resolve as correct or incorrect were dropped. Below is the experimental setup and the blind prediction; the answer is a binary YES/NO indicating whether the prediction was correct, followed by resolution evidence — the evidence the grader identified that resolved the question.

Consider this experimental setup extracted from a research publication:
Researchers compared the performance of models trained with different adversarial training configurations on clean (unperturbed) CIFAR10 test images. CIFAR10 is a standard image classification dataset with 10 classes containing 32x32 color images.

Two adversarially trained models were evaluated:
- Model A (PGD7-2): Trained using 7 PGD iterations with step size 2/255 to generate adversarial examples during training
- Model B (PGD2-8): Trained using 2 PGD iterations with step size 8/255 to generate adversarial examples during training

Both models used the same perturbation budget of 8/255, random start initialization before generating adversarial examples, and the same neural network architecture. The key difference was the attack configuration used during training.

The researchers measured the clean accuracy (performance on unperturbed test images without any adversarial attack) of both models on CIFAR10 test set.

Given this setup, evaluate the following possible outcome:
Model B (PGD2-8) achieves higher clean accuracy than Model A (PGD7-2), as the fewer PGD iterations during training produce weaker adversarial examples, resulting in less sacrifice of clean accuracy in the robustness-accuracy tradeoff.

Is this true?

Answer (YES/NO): YES